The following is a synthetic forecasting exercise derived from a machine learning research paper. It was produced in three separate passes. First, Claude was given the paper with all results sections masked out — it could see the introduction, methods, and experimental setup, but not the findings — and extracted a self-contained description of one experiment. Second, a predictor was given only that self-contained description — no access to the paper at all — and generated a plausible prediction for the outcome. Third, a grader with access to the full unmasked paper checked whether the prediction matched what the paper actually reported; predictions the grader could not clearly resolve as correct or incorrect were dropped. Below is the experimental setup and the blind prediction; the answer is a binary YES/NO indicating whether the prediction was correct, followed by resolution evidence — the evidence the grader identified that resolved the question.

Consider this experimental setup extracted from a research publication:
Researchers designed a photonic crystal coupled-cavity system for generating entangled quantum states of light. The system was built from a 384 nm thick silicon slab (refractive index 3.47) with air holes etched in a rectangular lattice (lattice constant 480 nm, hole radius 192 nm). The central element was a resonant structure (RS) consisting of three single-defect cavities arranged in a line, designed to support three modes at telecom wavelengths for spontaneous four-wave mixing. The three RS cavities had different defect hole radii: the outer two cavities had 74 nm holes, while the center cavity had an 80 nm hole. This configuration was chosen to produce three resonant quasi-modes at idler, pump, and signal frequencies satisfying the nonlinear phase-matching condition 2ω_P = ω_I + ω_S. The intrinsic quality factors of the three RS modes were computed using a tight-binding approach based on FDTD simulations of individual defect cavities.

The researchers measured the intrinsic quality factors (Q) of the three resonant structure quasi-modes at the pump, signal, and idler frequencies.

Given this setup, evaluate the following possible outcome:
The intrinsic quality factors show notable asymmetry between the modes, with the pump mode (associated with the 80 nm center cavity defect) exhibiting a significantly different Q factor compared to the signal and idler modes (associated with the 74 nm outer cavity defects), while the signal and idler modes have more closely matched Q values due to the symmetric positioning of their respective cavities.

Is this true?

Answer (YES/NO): NO